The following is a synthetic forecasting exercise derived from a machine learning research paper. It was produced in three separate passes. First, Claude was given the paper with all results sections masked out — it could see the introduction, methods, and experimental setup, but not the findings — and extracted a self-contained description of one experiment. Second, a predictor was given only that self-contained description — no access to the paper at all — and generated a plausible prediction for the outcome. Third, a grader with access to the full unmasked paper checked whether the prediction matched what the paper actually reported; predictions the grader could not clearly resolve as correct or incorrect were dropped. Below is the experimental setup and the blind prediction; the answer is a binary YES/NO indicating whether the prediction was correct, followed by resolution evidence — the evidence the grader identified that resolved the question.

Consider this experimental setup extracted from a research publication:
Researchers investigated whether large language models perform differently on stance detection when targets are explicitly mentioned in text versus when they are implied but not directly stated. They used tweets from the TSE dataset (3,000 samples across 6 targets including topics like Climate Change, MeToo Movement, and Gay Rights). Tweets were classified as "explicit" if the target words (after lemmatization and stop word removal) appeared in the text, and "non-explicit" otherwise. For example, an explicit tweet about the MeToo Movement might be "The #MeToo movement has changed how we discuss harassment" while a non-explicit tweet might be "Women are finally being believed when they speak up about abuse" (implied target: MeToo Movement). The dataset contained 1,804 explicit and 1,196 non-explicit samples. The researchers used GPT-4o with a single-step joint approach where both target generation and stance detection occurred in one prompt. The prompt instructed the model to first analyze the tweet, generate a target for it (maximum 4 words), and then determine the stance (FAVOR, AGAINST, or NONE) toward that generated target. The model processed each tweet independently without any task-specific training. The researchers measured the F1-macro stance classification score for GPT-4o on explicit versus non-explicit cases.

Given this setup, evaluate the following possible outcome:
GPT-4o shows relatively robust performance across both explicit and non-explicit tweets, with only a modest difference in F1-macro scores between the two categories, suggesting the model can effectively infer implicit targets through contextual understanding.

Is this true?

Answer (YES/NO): NO